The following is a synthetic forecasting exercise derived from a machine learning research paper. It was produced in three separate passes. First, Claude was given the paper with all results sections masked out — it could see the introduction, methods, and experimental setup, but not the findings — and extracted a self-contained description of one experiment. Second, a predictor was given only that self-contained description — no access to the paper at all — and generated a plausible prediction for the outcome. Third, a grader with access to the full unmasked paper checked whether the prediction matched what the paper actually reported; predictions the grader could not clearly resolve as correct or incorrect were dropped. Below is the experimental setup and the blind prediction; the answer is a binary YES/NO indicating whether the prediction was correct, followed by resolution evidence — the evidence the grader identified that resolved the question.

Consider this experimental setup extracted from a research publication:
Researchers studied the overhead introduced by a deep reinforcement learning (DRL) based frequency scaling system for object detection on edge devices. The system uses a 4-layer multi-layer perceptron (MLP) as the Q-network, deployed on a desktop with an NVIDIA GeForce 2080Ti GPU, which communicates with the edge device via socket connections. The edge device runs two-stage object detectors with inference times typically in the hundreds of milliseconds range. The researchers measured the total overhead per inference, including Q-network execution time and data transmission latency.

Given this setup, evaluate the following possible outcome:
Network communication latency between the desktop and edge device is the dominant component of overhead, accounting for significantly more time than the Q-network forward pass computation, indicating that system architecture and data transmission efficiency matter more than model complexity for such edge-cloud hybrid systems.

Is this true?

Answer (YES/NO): YES